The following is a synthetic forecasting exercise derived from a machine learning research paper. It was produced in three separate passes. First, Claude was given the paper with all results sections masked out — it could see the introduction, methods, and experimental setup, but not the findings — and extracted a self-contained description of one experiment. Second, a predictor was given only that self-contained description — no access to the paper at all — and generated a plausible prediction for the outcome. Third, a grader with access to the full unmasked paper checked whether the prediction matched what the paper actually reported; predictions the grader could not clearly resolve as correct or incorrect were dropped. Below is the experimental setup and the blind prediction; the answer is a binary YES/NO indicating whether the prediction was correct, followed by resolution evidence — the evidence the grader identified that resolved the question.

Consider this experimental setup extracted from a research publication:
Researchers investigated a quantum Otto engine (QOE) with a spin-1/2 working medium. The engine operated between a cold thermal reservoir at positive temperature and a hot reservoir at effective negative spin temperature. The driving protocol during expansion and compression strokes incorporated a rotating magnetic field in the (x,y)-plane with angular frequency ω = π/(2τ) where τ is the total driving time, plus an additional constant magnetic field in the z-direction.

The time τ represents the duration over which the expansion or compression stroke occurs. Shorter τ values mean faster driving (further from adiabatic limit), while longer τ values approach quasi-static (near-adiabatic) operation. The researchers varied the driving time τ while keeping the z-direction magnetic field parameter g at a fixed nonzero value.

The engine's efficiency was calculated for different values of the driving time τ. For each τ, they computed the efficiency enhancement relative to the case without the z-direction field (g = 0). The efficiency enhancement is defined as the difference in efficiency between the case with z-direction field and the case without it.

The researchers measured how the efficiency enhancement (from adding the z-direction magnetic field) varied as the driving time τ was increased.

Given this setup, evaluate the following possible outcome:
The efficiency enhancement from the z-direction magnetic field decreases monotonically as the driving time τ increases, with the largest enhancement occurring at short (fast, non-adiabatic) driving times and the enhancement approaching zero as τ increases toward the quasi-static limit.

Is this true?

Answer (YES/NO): NO